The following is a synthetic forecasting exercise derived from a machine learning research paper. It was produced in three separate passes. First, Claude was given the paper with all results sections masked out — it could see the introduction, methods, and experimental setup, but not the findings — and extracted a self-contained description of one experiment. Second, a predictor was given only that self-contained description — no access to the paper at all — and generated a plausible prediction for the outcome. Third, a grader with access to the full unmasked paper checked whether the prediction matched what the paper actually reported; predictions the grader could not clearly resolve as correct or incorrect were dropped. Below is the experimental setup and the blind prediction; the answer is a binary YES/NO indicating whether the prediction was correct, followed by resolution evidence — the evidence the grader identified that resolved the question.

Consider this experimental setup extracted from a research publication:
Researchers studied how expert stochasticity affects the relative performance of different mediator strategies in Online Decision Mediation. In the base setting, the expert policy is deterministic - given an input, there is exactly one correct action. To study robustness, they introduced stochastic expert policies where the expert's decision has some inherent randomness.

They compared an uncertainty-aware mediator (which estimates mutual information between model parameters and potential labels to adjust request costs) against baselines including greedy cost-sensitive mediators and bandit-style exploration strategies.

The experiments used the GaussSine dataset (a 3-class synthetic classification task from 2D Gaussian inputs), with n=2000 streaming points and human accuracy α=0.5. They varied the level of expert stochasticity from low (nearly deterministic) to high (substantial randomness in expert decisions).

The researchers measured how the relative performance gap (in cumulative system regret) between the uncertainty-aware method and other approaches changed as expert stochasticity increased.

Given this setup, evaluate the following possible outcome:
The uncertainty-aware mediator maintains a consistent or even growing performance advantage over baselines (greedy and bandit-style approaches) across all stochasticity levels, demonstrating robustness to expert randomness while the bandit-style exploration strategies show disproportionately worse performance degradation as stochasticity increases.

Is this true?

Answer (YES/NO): NO